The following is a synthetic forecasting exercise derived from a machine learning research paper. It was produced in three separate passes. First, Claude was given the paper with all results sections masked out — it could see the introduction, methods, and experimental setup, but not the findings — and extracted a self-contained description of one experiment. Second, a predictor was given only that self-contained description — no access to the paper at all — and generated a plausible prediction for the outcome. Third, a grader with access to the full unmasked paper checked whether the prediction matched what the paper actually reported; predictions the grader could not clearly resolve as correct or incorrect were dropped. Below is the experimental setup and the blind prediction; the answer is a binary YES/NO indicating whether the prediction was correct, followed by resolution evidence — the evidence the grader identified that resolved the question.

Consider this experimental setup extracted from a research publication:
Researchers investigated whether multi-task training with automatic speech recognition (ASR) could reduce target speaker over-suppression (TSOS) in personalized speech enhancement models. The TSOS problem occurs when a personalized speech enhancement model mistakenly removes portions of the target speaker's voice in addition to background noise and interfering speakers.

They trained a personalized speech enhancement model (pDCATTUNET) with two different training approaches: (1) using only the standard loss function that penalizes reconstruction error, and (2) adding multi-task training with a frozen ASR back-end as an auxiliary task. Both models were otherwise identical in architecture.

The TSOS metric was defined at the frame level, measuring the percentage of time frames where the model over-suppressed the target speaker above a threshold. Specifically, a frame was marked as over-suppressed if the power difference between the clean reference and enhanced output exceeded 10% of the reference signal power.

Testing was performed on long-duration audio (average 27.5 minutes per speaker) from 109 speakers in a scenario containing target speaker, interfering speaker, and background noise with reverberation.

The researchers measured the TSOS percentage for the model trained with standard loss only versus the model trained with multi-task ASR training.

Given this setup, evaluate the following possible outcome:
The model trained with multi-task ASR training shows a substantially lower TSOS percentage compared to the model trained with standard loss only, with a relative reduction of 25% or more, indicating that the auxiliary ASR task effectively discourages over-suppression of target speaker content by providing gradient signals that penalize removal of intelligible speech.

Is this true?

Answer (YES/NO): YES